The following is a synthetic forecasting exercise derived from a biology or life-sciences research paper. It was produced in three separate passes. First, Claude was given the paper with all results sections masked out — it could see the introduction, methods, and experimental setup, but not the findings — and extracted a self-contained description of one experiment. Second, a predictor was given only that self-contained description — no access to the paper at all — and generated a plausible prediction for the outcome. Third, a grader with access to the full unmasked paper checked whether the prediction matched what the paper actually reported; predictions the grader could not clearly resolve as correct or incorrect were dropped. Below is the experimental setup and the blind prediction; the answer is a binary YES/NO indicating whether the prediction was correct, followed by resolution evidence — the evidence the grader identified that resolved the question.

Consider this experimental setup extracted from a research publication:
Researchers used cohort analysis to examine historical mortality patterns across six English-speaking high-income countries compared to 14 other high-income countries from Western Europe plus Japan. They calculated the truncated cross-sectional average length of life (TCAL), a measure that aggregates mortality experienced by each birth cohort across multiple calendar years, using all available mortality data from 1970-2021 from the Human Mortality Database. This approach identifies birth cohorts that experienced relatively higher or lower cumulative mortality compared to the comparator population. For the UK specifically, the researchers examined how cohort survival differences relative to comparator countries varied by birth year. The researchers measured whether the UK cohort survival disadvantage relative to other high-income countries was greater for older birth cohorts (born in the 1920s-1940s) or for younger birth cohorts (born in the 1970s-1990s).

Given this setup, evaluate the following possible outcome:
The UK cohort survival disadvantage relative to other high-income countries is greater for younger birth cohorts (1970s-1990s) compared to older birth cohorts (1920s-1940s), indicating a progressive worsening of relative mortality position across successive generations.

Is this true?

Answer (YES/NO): YES